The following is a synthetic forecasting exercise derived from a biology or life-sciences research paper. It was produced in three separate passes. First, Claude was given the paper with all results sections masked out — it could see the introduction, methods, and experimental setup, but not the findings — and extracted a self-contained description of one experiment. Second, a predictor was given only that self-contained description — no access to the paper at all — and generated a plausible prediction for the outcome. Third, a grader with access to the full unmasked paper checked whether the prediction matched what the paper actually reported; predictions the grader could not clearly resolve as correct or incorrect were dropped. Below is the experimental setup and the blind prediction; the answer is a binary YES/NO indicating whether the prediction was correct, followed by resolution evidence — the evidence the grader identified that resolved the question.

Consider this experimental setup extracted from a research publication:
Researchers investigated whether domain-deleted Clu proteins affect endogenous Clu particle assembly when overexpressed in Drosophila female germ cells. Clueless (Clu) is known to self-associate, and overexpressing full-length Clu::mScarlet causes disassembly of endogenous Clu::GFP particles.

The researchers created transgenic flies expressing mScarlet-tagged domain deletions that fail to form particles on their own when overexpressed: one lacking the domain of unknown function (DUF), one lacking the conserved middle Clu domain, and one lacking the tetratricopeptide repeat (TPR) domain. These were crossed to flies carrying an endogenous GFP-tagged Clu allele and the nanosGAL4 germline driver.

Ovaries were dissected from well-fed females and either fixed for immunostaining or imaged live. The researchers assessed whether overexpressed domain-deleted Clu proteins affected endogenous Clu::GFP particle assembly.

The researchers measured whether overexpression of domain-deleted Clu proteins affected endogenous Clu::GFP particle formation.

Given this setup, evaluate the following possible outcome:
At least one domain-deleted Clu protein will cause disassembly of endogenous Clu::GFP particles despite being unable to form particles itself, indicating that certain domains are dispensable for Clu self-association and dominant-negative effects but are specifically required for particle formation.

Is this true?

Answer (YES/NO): NO